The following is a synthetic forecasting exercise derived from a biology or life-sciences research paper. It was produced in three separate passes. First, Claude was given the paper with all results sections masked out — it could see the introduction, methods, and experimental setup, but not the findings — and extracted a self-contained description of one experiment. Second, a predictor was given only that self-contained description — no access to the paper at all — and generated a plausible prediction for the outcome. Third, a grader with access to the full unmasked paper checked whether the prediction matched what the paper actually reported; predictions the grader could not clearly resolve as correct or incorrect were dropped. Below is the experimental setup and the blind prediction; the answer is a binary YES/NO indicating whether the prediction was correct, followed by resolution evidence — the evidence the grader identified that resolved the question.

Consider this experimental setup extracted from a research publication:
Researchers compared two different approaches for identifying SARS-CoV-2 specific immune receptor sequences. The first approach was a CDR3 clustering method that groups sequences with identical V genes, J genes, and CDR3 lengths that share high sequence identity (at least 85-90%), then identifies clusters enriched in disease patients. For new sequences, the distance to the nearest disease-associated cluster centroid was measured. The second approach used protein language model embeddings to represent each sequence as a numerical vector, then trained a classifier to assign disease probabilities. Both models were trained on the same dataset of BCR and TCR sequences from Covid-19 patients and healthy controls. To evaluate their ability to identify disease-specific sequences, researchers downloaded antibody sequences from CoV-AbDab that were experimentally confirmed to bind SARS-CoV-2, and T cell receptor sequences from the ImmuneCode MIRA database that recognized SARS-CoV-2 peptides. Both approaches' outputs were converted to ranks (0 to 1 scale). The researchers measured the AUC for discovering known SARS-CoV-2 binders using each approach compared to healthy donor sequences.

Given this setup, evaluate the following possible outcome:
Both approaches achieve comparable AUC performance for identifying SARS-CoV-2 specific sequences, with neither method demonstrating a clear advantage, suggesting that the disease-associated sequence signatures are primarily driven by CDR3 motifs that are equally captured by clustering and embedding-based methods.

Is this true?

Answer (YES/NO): NO